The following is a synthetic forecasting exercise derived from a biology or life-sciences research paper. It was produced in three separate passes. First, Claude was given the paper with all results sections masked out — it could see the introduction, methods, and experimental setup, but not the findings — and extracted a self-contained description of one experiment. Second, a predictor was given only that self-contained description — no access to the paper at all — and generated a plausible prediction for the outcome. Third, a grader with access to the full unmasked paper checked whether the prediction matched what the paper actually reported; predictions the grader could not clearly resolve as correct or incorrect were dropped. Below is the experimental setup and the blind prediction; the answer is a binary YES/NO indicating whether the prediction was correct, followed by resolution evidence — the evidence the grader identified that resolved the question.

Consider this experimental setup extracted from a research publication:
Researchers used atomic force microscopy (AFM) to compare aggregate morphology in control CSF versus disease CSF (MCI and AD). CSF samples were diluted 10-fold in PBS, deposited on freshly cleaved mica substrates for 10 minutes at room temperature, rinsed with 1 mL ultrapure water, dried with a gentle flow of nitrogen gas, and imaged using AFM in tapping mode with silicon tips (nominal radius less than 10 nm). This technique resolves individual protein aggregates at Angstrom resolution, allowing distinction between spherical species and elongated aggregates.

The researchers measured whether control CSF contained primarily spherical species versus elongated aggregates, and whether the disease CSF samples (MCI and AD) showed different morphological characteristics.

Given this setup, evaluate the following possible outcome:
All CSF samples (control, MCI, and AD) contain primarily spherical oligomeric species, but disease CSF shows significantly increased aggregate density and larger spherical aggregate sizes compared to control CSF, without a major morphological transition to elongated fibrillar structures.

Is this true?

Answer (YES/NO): NO